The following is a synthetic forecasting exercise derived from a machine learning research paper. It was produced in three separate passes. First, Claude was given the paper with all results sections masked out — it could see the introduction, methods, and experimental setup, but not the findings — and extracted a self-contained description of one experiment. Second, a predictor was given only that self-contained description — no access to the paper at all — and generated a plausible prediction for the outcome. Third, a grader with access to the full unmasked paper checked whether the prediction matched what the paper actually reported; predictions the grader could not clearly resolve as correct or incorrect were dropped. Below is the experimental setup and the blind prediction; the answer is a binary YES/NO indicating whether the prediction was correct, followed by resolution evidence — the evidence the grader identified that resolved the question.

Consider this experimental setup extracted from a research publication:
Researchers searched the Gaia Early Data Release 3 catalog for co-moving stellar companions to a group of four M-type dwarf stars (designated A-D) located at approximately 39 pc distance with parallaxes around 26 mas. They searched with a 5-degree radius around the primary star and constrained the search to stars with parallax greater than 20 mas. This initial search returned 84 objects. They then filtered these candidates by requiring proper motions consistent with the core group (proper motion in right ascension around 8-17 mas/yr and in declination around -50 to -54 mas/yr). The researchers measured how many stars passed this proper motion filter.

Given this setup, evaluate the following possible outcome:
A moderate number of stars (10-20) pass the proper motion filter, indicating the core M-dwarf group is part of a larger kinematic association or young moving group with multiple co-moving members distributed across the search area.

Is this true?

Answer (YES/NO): NO